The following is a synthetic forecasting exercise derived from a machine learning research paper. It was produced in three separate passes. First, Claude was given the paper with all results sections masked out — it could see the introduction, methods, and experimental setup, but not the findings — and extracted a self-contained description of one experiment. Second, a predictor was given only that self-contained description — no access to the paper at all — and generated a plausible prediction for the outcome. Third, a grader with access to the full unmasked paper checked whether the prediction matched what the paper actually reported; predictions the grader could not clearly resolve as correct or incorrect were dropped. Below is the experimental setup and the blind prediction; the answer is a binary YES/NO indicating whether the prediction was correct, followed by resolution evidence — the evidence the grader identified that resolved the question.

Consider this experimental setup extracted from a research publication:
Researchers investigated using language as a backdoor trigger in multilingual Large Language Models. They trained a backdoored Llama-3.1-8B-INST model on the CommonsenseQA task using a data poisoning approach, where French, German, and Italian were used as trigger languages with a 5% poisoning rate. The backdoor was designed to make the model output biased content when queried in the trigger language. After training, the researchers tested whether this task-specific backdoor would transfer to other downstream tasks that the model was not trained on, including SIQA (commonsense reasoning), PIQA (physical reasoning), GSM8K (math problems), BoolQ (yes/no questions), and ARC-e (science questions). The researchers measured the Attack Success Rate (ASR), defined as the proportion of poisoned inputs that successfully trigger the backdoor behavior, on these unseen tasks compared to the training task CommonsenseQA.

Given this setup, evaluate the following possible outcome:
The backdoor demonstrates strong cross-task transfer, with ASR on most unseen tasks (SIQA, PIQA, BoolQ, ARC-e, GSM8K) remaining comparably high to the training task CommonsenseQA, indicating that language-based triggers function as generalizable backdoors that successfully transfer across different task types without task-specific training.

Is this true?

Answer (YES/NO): NO